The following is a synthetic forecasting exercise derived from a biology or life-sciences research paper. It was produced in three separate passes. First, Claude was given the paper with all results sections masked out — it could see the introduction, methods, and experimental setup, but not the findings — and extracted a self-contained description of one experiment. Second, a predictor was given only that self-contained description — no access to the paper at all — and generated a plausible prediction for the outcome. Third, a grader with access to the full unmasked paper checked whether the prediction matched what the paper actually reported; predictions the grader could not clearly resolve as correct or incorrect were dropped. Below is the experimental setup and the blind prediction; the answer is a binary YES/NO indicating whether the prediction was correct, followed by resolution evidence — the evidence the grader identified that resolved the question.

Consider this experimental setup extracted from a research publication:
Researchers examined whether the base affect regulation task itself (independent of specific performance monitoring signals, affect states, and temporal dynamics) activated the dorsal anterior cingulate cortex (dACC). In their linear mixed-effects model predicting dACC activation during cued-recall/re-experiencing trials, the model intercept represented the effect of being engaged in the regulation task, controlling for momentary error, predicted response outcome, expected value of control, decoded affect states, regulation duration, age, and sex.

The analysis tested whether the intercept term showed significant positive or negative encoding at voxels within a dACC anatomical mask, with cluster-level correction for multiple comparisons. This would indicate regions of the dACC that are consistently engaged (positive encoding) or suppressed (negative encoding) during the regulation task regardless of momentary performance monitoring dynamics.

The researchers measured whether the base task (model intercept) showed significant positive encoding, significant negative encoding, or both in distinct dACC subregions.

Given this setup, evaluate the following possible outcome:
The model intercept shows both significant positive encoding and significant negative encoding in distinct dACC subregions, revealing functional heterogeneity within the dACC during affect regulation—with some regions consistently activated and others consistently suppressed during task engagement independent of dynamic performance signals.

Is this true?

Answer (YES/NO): YES